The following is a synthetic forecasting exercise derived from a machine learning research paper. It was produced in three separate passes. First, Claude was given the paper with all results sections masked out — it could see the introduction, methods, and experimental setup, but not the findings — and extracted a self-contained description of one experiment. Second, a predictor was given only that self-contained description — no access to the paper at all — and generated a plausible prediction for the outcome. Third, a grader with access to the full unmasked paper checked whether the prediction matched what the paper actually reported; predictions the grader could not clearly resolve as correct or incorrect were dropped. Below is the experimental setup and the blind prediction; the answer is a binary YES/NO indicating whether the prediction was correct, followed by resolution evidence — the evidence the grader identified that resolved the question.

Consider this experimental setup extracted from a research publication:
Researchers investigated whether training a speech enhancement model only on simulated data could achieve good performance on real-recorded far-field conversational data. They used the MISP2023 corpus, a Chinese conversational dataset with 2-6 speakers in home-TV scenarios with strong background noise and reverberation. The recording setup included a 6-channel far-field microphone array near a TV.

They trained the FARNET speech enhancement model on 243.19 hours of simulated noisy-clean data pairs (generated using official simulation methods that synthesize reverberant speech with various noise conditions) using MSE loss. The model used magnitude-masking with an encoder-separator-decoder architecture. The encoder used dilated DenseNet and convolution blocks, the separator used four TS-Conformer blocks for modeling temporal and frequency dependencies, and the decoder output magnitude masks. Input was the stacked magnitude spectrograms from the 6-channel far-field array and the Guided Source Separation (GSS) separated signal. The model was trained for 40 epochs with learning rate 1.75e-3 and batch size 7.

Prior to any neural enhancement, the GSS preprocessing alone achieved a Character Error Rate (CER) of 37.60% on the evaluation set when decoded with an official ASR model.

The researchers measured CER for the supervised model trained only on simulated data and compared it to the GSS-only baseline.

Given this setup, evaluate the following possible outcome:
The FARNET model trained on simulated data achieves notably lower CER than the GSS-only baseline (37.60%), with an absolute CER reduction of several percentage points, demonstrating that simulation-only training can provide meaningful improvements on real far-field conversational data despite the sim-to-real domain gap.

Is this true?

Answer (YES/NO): NO